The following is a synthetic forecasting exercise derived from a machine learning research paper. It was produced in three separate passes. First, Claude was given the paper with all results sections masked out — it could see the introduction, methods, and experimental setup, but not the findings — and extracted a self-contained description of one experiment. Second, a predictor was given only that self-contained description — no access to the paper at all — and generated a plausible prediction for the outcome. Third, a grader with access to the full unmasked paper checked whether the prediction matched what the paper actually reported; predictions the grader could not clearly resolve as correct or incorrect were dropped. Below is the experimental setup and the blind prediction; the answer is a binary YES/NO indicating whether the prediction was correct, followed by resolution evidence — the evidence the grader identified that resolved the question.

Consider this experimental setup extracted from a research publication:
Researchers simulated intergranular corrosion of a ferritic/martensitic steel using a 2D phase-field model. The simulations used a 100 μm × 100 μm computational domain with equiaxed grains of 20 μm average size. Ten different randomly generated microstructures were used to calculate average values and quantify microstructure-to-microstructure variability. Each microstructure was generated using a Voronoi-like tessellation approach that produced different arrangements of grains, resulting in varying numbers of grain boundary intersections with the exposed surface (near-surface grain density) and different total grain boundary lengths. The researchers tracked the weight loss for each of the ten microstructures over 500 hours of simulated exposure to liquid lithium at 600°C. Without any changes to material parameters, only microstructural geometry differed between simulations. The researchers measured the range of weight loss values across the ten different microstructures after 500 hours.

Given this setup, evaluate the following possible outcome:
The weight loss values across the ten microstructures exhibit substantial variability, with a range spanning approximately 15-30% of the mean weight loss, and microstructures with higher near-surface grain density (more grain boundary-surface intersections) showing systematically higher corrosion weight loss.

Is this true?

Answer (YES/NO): NO